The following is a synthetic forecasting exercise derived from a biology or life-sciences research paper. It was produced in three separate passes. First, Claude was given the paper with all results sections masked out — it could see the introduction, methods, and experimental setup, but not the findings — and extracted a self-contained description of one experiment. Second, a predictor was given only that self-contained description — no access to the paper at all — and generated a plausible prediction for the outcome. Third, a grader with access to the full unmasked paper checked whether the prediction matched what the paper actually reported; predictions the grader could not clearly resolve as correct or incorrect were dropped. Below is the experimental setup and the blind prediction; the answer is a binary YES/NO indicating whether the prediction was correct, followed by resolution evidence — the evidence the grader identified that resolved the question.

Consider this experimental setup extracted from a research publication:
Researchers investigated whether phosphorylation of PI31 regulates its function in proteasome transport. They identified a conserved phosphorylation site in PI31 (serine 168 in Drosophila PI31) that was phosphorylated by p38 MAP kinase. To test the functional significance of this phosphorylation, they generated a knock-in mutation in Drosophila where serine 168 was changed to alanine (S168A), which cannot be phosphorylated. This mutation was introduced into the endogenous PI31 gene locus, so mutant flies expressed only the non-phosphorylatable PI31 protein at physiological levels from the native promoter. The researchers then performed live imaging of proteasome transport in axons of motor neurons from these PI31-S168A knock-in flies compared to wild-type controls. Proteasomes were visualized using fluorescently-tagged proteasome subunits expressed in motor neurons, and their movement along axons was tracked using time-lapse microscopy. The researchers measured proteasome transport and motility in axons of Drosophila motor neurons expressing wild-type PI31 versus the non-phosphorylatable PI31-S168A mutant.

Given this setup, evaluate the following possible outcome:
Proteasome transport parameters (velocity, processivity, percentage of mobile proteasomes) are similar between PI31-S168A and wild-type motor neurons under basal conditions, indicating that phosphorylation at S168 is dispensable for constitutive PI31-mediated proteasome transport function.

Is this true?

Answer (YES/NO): NO